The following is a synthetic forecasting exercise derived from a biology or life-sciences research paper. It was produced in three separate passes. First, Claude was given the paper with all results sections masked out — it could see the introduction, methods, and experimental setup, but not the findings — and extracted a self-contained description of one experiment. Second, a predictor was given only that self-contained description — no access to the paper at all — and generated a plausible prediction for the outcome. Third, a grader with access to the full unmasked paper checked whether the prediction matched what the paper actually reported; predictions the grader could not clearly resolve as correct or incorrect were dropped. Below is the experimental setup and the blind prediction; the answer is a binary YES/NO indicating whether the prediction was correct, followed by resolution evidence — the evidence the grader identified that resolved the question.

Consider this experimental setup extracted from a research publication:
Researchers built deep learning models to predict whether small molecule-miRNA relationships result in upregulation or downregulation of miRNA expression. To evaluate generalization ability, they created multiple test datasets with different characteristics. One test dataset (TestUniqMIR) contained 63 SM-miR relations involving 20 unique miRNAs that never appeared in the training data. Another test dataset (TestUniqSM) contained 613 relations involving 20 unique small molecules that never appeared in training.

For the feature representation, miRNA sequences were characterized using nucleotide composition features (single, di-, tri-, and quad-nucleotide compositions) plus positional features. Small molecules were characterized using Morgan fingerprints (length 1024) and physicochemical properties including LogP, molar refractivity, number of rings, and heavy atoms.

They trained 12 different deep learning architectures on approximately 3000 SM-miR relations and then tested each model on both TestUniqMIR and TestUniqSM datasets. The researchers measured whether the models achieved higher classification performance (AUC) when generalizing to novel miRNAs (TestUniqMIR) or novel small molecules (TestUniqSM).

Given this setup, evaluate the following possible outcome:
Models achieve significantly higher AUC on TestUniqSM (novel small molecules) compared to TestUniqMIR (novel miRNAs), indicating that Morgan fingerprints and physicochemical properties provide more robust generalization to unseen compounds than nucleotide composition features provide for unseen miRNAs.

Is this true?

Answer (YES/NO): NO